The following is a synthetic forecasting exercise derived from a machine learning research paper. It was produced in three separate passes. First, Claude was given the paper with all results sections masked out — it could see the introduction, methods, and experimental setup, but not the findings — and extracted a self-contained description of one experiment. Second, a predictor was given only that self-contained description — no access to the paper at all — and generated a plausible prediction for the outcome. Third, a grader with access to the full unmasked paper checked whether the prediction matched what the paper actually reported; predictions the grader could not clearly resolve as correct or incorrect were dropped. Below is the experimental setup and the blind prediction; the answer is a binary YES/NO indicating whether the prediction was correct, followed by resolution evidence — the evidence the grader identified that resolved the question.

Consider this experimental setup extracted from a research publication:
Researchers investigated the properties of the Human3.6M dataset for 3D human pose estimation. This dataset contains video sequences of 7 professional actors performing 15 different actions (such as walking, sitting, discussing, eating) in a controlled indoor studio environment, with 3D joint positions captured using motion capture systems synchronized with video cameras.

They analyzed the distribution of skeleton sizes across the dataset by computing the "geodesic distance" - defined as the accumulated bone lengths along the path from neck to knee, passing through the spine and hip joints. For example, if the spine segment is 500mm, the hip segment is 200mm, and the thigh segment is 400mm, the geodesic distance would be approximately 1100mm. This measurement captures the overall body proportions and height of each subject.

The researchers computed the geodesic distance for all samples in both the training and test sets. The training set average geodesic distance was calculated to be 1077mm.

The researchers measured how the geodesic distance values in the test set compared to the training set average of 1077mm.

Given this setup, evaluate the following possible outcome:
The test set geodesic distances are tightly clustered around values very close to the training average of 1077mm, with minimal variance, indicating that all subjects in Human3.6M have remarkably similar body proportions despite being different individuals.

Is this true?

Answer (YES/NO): NO